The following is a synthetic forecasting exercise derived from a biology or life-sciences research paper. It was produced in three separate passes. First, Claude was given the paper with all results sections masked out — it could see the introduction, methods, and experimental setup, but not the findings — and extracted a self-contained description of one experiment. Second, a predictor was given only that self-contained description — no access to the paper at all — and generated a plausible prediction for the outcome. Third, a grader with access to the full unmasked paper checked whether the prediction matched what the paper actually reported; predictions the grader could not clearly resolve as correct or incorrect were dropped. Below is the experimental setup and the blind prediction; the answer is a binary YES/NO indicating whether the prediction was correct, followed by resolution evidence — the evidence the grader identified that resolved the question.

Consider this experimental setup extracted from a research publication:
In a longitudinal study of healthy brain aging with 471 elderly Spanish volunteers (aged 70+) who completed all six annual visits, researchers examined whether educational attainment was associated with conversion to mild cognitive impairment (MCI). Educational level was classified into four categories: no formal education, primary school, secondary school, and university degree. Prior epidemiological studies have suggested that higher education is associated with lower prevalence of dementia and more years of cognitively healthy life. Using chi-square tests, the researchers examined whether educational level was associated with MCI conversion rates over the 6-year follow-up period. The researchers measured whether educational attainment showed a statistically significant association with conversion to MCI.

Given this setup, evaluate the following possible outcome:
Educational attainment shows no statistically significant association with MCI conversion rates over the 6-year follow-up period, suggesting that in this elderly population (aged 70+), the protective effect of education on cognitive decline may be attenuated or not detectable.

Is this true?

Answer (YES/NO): YES